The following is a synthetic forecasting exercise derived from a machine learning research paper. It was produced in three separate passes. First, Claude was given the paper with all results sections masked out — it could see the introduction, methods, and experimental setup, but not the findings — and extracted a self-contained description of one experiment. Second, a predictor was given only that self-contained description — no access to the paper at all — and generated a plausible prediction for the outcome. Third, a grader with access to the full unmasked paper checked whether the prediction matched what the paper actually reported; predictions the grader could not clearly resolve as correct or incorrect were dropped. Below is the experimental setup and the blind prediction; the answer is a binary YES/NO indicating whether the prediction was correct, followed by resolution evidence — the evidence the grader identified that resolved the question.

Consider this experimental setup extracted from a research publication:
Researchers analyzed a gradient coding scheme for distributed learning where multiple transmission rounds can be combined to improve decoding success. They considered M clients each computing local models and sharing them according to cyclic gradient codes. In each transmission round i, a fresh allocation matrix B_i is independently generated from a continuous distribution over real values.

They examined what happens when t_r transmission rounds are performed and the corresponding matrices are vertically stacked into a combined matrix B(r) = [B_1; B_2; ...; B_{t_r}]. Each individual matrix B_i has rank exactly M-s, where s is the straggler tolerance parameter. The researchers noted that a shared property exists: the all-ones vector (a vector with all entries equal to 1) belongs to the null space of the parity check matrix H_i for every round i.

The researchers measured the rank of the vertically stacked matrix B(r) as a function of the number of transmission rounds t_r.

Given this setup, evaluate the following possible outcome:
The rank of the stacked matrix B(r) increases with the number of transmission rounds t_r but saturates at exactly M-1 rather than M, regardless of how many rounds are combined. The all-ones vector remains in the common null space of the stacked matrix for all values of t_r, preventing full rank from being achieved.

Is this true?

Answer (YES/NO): NO